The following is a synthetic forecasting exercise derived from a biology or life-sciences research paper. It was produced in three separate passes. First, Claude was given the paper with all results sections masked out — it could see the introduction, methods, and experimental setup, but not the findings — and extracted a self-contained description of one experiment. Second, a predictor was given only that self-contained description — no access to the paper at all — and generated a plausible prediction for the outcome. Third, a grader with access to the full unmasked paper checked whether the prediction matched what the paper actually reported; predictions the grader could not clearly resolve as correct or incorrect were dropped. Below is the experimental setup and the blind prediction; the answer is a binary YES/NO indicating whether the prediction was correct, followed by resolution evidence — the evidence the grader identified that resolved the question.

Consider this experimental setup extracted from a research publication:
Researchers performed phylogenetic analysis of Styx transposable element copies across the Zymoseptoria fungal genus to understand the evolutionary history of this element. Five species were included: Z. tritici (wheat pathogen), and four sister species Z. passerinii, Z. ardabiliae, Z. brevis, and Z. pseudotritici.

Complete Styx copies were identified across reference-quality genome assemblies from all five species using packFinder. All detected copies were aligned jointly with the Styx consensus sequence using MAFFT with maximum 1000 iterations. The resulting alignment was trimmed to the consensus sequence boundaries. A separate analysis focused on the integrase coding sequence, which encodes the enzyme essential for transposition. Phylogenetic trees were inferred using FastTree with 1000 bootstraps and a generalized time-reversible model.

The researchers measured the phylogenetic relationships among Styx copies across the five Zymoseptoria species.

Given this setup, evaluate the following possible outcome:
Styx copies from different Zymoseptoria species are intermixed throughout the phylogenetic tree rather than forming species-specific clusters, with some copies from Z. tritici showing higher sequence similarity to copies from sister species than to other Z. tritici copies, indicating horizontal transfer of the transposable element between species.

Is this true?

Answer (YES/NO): NO